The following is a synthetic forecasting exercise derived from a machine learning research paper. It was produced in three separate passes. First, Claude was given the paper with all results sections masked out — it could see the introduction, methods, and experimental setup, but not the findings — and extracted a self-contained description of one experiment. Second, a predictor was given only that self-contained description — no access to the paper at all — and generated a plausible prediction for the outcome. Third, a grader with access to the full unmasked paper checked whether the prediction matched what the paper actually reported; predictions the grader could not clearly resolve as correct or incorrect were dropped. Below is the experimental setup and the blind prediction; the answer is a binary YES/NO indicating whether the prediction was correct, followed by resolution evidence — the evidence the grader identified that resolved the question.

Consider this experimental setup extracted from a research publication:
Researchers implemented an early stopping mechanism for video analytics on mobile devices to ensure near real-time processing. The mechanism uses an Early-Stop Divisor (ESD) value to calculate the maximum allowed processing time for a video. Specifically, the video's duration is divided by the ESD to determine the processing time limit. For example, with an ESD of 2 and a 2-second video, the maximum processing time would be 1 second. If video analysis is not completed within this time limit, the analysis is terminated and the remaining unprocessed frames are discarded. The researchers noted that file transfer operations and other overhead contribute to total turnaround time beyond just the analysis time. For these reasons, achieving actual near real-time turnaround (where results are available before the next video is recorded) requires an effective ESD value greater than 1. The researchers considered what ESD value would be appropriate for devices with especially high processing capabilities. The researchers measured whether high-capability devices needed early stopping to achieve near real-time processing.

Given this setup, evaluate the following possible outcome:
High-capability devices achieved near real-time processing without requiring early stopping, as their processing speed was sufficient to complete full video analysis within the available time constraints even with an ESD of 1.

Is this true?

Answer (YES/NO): YES